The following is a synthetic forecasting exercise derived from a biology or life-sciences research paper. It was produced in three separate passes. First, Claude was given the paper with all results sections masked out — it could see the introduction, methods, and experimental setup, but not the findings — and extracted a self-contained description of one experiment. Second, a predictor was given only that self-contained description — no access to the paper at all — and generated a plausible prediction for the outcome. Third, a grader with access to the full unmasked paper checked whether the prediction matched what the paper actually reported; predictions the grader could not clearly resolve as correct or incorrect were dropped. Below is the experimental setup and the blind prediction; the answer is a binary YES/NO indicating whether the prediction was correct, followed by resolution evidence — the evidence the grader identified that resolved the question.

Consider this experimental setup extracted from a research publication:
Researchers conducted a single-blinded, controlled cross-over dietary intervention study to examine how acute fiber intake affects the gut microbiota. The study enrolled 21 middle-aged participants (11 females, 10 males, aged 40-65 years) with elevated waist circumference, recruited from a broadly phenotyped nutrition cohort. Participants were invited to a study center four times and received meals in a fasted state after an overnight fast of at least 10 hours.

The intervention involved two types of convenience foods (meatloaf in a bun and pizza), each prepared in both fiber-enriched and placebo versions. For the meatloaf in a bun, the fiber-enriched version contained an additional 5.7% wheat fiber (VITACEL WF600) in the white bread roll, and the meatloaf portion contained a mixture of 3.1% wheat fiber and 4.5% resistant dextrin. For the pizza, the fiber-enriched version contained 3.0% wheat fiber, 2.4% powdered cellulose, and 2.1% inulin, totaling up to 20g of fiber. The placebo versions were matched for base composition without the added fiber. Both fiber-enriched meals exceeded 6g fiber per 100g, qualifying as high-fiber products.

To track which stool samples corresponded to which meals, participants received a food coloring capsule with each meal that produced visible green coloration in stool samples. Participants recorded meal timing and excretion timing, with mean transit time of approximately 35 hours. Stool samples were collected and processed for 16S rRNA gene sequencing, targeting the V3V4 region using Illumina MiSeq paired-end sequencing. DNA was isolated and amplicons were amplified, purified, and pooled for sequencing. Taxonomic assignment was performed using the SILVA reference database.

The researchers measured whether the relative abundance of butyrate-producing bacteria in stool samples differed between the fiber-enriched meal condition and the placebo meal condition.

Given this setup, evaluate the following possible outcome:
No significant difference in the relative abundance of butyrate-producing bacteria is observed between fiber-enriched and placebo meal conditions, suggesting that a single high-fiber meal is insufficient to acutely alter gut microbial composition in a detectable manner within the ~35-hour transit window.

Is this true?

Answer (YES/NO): NO